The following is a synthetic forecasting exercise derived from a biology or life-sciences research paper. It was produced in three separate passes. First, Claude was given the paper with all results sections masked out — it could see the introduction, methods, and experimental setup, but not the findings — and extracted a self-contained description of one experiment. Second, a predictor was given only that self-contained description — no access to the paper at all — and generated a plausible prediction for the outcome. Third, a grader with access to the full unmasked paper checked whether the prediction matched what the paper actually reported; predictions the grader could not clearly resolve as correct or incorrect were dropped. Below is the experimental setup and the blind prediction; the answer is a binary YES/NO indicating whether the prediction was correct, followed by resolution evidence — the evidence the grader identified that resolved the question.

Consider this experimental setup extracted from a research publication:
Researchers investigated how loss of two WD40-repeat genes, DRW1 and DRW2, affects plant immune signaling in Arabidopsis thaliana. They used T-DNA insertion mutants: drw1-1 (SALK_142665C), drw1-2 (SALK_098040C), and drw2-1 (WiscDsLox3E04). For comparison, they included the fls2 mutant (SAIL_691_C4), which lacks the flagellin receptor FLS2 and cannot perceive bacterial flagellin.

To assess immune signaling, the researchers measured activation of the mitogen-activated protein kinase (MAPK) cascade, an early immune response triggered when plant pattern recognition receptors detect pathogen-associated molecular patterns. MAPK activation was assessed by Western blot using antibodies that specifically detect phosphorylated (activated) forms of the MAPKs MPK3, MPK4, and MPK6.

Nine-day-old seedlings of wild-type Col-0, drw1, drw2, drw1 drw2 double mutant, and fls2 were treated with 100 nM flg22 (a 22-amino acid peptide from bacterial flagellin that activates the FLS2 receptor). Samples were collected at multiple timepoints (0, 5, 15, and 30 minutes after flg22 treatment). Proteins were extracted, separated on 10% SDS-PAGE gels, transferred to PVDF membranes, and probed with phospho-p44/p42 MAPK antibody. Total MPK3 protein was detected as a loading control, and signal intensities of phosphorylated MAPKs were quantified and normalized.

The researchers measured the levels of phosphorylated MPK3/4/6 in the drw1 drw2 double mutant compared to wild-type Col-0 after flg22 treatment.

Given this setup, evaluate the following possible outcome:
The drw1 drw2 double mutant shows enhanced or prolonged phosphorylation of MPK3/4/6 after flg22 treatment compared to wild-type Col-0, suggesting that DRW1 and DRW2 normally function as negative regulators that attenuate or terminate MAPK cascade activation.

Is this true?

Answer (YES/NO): YES